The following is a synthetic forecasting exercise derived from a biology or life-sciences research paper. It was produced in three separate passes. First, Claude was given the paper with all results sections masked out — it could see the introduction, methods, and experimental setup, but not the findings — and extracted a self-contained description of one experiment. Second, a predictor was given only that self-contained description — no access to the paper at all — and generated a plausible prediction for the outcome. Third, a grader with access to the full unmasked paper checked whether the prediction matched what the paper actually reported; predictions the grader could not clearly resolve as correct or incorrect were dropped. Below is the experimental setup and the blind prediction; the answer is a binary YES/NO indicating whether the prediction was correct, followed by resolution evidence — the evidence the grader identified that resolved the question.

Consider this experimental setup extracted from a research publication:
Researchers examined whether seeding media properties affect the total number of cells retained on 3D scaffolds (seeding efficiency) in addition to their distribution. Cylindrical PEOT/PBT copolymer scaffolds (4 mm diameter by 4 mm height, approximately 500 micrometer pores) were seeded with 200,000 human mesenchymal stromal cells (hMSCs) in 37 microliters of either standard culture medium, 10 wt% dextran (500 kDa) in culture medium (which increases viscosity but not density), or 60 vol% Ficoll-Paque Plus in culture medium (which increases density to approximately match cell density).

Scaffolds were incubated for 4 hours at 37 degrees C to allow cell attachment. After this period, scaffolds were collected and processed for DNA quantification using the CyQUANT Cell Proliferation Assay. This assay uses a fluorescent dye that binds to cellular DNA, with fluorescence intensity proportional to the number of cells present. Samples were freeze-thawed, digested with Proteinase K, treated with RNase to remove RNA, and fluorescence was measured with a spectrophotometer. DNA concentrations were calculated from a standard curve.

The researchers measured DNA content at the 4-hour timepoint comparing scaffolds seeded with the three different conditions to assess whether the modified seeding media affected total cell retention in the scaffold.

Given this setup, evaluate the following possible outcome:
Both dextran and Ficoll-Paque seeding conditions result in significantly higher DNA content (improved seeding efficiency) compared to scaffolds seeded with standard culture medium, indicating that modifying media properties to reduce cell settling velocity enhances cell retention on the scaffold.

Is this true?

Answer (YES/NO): NO